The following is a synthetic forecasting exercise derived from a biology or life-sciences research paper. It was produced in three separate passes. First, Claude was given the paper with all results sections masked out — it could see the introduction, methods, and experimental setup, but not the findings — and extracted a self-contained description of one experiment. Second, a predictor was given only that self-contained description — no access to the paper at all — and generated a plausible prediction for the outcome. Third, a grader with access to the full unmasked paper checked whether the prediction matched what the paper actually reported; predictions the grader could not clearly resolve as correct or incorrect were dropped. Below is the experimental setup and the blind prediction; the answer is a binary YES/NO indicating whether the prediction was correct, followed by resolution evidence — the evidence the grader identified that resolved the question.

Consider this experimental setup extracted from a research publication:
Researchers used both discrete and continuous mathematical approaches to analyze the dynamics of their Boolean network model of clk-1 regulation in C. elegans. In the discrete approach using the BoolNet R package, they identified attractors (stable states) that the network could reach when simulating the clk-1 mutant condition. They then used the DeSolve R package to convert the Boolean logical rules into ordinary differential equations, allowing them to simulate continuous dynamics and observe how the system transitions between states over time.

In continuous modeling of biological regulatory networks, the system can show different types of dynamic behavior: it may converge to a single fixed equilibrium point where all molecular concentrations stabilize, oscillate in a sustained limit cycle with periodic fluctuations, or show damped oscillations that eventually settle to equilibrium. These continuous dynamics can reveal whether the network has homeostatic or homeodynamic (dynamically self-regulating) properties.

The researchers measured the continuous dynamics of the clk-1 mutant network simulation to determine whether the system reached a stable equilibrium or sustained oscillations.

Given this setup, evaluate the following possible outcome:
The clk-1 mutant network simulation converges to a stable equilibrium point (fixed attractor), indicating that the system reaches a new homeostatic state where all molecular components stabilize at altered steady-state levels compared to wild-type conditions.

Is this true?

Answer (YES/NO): NO